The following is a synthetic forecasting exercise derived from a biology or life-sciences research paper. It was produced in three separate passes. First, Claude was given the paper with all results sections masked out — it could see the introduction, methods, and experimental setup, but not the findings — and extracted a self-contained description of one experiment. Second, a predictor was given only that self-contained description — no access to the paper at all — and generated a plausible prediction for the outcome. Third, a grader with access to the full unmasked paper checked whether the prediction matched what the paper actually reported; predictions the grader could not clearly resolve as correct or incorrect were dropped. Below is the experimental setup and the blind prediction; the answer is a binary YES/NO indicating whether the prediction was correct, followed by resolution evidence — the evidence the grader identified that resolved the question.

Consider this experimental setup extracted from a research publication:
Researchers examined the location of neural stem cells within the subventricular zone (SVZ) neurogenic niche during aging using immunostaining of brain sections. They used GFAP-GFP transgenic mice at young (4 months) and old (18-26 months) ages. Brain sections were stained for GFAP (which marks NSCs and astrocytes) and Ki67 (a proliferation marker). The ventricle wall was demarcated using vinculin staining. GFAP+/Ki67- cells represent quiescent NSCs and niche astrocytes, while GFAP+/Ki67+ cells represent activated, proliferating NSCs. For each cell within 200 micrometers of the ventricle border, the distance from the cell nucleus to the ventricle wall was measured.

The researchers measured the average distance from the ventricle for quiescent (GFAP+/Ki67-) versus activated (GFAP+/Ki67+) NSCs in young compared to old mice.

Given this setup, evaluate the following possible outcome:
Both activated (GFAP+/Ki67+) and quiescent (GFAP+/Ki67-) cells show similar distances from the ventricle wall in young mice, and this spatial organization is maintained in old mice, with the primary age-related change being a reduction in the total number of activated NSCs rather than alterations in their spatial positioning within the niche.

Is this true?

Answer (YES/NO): NO